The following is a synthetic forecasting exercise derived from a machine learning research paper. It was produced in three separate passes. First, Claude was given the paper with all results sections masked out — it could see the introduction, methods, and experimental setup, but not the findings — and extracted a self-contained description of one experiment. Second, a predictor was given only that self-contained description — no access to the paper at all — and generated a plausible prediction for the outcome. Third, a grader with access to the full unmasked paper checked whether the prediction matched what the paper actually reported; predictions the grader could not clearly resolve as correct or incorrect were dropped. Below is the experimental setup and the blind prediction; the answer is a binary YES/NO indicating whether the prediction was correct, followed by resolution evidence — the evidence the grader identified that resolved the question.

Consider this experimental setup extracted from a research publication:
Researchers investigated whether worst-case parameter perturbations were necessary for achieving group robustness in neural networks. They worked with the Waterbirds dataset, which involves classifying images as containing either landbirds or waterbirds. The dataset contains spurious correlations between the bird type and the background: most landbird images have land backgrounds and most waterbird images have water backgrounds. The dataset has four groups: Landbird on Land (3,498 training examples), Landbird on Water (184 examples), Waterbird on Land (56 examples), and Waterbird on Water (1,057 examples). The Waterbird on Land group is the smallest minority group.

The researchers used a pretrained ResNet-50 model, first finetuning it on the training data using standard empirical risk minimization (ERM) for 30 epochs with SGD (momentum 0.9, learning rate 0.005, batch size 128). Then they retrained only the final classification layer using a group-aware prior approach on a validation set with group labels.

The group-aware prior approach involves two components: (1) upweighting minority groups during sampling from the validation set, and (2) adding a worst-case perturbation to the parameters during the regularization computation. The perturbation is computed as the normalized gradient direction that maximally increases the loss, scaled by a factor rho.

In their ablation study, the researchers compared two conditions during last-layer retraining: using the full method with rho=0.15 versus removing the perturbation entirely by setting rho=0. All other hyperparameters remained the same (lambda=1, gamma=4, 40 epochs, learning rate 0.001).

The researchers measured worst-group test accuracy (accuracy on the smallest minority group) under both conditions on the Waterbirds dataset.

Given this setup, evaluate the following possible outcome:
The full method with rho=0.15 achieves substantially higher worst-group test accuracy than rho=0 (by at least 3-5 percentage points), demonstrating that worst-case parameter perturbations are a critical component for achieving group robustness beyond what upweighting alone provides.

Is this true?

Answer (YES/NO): NO